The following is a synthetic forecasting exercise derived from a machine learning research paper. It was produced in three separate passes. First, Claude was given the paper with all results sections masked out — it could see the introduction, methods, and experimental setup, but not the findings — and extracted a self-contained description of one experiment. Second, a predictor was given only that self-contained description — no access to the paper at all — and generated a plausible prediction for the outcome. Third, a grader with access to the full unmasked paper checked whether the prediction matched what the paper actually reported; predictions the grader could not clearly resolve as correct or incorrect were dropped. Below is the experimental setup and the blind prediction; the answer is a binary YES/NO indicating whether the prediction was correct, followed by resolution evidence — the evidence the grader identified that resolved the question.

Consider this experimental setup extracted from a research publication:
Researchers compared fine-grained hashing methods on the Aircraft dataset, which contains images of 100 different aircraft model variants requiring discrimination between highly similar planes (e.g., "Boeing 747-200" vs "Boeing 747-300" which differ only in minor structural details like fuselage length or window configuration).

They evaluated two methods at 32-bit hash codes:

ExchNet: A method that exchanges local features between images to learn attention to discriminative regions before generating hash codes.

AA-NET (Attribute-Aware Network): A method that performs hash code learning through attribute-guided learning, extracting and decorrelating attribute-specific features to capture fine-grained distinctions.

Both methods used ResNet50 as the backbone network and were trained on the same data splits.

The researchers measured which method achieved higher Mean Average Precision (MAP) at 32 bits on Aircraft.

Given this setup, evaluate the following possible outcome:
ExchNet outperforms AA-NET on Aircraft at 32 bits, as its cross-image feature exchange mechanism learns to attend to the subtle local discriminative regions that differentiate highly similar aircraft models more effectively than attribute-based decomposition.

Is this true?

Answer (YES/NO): NO